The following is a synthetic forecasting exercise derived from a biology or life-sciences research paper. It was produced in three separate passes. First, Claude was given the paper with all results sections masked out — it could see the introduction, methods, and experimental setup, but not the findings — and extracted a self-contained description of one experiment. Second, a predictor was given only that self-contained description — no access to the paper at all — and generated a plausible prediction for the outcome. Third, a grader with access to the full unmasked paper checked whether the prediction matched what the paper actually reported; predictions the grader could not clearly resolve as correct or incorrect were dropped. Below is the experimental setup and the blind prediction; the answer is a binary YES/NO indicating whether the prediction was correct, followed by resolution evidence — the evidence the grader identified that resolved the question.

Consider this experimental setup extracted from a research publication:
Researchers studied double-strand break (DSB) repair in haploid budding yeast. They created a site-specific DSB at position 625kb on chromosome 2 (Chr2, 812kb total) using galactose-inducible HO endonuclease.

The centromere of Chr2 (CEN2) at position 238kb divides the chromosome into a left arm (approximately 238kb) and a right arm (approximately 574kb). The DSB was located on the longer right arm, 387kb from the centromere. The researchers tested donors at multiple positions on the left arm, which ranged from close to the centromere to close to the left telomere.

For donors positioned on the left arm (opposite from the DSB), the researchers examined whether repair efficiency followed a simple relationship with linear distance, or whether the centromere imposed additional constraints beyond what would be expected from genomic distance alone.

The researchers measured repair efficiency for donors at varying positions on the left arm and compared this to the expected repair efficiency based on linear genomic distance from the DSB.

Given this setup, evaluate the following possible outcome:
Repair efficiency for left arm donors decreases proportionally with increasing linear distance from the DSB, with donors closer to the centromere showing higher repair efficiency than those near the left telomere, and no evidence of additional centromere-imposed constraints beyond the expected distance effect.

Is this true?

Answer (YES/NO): NO